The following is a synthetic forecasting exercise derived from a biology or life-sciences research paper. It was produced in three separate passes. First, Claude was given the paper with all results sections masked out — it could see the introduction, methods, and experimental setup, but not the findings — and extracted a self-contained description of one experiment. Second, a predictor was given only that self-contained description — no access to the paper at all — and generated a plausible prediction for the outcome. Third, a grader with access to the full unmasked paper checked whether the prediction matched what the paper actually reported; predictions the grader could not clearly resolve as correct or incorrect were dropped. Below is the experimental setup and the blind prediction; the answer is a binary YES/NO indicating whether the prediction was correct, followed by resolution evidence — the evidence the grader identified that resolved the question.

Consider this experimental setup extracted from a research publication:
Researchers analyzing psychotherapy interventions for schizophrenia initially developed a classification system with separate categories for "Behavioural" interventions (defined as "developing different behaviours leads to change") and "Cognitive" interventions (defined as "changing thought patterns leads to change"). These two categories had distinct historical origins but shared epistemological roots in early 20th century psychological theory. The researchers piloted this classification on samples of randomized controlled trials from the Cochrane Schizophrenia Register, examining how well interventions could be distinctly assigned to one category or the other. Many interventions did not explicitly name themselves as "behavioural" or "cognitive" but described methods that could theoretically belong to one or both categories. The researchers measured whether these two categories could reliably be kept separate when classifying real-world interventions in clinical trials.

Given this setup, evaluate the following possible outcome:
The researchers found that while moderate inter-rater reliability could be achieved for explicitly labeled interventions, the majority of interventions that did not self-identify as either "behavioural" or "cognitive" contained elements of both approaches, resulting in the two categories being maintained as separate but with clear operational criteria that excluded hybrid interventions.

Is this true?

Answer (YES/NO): NO